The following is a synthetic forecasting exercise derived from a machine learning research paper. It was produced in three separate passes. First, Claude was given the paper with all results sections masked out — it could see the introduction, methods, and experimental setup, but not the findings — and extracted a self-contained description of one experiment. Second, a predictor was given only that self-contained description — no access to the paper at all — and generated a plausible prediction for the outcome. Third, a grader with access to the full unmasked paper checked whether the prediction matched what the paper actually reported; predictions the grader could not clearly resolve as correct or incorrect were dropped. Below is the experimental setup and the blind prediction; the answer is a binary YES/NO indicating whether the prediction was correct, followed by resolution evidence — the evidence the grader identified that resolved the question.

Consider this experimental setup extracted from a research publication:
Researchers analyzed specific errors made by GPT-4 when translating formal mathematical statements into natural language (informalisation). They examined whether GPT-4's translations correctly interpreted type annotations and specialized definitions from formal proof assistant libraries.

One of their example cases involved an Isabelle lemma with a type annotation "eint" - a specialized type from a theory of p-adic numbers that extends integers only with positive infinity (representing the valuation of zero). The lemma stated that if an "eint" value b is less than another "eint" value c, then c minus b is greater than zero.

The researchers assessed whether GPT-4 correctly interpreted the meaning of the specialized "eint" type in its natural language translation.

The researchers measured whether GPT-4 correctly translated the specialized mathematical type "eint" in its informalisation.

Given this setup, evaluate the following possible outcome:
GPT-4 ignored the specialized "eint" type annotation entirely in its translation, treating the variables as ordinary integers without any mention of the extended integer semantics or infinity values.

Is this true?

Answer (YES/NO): NO